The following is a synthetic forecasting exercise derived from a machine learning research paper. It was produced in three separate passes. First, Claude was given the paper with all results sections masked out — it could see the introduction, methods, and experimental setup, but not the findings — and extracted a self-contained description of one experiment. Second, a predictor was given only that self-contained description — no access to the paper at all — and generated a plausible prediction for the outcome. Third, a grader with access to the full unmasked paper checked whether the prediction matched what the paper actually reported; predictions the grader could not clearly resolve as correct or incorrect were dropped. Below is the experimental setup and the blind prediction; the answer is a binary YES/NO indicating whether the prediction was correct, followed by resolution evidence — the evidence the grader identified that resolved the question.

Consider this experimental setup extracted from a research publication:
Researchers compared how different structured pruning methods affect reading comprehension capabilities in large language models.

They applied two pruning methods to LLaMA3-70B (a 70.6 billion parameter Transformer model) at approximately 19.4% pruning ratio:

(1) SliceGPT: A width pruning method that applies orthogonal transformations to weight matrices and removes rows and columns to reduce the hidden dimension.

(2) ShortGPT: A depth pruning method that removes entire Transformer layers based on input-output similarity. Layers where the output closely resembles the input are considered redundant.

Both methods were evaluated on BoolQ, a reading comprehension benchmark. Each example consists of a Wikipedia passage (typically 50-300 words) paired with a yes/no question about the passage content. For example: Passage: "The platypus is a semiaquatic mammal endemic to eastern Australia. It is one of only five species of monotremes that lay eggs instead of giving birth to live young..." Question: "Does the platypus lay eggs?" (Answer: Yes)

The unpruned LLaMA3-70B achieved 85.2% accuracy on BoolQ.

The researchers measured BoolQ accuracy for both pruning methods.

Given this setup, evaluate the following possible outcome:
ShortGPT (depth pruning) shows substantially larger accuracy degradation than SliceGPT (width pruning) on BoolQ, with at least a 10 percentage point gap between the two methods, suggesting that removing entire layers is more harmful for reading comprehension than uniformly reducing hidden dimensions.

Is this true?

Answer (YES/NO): NO